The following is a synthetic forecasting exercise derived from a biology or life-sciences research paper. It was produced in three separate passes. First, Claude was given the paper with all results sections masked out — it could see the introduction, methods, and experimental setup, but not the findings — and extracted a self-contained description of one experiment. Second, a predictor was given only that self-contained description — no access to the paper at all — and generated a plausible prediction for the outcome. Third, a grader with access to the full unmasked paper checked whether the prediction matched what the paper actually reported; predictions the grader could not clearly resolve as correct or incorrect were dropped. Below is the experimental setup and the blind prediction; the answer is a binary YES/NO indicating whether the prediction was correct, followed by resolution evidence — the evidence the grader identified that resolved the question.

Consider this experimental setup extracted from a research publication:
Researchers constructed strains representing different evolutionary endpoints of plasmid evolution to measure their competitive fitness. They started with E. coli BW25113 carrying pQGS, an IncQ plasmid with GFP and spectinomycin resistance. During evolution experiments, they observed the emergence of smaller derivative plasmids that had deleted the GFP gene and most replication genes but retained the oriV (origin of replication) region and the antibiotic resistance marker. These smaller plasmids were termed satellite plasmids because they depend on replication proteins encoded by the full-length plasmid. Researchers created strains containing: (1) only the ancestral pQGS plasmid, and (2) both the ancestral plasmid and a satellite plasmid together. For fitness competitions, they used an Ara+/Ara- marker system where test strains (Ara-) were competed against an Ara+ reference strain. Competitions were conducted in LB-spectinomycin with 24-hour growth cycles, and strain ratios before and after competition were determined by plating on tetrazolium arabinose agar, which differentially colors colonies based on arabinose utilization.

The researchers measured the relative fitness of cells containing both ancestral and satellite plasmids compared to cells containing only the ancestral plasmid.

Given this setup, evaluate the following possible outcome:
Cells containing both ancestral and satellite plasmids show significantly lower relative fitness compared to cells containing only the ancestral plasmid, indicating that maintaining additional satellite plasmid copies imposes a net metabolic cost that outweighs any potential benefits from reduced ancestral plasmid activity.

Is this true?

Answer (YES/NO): NO